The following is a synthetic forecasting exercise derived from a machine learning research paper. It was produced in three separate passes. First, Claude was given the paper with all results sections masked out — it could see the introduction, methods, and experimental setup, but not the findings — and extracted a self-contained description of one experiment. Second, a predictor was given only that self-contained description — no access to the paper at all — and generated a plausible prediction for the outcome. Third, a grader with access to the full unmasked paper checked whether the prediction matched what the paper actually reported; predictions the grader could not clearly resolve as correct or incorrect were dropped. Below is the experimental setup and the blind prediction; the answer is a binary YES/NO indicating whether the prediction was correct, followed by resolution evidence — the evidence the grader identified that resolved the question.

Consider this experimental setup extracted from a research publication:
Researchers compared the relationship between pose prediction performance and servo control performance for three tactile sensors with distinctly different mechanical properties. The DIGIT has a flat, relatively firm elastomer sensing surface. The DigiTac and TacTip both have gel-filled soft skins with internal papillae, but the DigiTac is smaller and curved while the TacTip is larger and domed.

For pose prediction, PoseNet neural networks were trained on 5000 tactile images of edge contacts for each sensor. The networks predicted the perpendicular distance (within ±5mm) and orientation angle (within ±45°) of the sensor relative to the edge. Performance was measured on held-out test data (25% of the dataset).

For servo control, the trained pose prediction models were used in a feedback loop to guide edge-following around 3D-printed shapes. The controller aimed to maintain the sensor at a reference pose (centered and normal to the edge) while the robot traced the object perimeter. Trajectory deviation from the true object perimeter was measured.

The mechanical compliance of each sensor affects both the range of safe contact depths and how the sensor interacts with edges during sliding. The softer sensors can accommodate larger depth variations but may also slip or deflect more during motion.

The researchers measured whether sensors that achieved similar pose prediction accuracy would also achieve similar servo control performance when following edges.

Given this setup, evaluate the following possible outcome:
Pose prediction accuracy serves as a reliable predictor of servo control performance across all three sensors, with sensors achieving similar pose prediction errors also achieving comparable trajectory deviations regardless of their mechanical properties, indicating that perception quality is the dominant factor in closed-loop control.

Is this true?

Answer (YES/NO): NO